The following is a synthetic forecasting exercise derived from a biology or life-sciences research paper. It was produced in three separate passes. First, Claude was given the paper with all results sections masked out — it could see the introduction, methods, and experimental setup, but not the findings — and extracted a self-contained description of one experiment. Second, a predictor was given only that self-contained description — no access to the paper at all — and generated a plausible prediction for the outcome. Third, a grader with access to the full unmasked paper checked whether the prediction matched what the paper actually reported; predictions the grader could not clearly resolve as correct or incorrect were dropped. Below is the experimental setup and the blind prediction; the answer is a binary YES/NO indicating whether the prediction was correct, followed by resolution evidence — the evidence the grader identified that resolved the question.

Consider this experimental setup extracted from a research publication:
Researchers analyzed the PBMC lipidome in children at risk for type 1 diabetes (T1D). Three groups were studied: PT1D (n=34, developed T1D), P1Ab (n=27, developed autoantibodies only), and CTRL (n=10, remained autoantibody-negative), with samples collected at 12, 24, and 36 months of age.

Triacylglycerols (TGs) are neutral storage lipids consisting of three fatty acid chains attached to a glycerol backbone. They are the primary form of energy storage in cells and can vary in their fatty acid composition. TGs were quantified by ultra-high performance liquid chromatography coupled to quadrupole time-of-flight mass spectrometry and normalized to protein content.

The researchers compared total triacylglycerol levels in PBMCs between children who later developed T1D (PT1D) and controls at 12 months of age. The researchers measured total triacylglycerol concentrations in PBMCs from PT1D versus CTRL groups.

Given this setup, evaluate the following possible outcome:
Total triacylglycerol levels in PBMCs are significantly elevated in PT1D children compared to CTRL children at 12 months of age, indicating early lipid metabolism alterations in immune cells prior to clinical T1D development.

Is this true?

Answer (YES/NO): NO